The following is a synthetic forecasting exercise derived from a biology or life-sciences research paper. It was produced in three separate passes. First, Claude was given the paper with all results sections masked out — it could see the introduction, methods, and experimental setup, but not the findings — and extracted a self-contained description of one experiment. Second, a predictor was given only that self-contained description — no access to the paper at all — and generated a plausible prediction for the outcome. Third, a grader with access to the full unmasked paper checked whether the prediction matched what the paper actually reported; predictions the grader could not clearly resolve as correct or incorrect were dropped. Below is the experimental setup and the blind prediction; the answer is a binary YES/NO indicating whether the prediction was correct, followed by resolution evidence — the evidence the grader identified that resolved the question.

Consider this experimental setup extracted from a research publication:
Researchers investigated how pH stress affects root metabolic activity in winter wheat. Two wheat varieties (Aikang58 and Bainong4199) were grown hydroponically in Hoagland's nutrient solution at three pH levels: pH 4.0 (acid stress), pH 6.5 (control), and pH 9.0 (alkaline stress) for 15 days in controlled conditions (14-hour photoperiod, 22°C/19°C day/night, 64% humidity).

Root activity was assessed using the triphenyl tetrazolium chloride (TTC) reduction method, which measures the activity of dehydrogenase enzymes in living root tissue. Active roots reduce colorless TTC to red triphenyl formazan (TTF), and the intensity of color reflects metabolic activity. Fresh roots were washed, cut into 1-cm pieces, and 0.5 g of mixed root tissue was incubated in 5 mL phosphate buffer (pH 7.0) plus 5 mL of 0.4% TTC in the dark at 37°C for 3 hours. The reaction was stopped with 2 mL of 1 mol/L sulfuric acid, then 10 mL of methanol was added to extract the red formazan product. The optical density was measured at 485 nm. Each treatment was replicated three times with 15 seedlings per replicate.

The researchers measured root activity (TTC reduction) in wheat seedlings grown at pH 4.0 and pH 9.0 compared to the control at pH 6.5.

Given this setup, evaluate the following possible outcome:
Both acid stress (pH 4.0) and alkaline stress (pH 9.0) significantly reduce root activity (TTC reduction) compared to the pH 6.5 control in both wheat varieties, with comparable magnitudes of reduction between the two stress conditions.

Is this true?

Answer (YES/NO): NO